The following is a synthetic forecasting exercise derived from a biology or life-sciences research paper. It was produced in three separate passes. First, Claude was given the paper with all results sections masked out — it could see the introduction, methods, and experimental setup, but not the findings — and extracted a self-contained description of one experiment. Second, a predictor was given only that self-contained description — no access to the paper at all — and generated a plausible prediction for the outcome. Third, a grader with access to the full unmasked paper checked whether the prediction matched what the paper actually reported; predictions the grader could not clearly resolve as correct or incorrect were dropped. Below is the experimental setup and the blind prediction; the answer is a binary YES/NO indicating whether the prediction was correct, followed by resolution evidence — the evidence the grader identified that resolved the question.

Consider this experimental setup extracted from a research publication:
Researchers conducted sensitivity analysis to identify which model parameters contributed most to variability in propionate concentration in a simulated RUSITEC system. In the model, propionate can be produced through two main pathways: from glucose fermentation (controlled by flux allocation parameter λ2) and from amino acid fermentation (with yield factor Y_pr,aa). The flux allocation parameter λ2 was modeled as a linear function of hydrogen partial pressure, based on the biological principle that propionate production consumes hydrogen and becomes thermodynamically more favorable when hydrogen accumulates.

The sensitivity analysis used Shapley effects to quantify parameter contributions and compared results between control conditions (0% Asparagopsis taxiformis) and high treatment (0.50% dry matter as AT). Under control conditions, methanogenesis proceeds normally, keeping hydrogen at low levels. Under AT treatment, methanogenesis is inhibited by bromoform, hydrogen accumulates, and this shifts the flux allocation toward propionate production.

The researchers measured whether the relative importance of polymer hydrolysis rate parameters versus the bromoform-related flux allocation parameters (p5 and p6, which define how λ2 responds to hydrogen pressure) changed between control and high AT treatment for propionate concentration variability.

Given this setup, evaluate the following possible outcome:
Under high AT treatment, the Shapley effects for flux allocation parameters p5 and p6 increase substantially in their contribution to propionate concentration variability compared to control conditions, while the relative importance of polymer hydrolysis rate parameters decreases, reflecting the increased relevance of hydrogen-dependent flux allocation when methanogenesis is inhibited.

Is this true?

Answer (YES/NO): NO